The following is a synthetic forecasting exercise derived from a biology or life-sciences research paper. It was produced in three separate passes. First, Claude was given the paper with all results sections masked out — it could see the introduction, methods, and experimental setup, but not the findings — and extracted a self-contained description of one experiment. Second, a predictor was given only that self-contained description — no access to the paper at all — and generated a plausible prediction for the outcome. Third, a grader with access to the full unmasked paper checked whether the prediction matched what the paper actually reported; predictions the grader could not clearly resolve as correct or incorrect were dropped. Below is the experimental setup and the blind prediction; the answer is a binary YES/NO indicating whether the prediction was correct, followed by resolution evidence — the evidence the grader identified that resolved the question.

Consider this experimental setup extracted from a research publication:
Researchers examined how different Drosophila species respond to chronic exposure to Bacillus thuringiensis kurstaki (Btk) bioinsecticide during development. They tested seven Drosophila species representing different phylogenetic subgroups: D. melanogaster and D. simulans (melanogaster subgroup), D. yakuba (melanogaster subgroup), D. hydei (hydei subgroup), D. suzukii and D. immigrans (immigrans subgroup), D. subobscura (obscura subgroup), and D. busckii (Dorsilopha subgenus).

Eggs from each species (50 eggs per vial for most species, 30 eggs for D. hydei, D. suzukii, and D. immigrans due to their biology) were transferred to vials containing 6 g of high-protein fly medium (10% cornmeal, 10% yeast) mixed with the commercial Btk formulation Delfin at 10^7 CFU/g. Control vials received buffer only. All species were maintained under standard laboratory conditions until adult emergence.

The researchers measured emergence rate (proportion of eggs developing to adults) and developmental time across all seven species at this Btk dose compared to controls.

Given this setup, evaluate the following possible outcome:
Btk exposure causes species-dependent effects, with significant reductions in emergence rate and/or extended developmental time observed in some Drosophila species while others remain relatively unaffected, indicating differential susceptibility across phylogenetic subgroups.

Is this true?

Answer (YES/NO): NO